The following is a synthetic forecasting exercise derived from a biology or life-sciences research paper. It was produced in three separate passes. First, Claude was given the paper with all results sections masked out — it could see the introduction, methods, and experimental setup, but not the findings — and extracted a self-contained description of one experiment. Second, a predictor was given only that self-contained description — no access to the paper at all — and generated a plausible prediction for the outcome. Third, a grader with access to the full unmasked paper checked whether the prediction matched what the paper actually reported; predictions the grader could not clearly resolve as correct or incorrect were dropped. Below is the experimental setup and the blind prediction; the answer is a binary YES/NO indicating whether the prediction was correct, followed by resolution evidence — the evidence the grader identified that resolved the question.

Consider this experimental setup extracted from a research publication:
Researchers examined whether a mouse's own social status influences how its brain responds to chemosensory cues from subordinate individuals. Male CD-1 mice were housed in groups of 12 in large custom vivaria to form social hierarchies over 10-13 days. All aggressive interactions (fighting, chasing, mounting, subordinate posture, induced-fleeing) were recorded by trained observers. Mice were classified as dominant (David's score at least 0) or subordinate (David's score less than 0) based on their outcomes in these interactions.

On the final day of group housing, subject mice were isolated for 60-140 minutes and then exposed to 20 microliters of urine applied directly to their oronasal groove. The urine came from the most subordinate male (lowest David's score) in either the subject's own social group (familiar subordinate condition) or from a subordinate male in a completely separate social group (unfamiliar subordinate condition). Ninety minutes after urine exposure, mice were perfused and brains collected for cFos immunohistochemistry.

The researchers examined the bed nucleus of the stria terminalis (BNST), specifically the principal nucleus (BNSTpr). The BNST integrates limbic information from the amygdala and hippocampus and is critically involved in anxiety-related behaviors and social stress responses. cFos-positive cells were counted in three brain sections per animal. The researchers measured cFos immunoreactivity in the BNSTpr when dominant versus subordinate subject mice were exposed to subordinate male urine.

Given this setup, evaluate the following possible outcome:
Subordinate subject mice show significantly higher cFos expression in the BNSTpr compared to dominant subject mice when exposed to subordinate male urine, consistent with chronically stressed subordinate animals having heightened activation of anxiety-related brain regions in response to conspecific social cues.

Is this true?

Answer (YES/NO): NO